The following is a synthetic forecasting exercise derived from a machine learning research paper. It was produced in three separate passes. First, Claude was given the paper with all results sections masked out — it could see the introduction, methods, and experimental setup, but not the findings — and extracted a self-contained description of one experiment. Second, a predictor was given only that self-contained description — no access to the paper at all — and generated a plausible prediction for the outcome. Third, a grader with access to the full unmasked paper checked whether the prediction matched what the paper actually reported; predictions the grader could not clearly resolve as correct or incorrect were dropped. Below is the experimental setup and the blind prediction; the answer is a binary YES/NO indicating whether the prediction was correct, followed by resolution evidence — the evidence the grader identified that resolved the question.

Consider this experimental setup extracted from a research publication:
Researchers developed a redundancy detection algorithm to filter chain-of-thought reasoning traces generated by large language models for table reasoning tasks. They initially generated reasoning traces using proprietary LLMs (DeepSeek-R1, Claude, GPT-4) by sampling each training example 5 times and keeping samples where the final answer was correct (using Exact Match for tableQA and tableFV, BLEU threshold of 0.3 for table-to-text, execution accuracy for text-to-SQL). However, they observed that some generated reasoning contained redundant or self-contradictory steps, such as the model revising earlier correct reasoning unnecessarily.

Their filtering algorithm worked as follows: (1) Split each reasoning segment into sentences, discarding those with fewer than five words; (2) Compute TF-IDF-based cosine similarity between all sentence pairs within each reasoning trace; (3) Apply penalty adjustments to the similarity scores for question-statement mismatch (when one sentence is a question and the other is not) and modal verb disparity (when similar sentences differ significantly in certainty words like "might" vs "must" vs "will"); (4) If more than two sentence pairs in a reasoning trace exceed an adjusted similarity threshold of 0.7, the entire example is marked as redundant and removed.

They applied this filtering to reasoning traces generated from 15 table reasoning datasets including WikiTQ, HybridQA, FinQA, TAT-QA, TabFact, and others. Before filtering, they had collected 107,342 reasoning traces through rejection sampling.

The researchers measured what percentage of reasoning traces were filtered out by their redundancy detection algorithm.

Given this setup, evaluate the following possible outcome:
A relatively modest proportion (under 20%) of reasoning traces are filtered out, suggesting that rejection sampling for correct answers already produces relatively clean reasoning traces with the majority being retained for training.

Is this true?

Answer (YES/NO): NO